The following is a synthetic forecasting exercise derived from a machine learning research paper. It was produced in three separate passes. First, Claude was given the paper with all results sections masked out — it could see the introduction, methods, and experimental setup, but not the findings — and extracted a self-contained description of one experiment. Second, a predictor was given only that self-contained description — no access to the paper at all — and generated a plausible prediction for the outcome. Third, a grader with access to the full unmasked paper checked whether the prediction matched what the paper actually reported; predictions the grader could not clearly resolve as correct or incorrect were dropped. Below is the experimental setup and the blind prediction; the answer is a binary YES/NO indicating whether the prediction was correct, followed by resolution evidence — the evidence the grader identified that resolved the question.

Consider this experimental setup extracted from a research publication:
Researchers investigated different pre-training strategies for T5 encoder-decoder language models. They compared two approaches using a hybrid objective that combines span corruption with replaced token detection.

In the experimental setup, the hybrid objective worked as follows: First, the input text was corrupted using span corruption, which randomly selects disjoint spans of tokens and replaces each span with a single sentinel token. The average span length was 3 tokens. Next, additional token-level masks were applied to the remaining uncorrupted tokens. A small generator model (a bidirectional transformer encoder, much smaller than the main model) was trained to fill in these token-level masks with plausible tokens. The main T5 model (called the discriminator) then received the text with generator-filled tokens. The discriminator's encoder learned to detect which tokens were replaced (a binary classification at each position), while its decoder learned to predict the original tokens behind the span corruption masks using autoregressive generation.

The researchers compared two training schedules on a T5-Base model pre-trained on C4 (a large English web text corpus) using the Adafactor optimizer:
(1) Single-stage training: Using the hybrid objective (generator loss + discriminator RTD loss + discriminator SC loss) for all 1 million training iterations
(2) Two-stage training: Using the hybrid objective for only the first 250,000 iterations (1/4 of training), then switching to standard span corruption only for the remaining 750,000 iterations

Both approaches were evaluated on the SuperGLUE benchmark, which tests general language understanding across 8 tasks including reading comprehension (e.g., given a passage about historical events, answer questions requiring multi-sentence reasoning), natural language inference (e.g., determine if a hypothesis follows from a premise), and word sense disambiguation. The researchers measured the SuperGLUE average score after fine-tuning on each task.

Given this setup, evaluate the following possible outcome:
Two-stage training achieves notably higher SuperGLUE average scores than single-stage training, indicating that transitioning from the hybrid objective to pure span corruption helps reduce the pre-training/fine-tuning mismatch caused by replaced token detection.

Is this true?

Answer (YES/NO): YES